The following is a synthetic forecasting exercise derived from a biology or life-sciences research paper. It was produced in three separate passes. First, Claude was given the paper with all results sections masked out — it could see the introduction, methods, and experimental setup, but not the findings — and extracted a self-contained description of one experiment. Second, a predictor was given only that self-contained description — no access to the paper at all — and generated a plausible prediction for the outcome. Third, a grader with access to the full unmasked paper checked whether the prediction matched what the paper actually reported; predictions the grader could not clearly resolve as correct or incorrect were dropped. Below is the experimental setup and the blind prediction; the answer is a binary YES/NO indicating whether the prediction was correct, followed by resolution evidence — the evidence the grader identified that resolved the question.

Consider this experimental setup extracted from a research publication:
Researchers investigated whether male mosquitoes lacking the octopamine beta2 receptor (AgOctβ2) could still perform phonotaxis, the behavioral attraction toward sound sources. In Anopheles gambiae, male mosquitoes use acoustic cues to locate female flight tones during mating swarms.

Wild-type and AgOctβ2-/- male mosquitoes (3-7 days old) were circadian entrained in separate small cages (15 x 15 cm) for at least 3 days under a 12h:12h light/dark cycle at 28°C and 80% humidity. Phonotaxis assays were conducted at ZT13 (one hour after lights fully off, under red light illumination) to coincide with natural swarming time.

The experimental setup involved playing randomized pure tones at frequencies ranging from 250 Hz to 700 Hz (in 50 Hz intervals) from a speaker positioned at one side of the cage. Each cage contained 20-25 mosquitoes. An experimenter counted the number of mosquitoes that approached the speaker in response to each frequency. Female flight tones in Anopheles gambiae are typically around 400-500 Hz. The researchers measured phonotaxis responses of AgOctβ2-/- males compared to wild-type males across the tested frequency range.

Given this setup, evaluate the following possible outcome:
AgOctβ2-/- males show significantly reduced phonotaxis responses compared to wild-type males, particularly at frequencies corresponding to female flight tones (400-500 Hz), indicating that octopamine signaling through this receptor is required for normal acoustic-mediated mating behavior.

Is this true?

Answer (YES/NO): YES